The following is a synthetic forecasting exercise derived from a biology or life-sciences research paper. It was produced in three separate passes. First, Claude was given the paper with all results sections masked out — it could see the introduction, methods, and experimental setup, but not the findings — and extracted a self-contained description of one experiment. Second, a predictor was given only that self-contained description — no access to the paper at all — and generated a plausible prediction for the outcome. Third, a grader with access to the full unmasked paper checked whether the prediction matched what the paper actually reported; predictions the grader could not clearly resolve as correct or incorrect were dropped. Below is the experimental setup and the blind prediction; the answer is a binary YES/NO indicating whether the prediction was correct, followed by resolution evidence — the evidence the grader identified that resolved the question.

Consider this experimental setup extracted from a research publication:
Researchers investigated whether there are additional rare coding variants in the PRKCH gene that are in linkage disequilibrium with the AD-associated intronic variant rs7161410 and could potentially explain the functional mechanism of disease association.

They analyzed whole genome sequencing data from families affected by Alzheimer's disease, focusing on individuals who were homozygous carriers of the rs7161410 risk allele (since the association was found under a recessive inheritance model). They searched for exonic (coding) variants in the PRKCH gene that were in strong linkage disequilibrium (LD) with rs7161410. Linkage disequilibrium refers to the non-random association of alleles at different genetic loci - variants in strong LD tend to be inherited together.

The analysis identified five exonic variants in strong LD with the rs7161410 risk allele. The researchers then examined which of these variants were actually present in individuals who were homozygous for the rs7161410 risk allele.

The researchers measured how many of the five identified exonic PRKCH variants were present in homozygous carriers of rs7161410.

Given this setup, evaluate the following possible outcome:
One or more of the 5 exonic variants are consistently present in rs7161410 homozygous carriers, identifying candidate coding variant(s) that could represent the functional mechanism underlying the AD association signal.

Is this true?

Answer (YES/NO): YES